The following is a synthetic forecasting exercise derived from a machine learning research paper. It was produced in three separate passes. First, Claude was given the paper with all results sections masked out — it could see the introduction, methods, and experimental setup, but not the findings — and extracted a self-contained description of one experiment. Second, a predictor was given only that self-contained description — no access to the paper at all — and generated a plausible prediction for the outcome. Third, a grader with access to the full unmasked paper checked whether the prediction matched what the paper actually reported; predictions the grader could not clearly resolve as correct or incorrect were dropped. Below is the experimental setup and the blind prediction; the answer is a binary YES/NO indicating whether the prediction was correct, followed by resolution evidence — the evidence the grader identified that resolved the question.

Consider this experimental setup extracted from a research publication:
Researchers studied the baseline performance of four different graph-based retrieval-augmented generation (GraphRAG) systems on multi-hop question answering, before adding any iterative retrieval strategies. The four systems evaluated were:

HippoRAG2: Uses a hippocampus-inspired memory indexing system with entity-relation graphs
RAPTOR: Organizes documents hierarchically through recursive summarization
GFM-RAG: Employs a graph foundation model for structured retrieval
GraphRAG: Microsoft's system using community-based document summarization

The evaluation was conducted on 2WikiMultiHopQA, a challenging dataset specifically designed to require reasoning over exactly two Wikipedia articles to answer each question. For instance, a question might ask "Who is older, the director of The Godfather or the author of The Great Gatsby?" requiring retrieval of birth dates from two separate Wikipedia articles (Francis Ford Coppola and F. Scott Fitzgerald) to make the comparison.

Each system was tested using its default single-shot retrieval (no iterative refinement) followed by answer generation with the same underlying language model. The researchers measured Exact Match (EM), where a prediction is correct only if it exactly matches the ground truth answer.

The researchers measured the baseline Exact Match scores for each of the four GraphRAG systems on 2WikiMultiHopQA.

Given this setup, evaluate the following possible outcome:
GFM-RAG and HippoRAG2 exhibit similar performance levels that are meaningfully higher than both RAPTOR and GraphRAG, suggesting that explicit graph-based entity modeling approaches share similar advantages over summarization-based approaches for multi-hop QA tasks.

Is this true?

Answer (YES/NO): NO